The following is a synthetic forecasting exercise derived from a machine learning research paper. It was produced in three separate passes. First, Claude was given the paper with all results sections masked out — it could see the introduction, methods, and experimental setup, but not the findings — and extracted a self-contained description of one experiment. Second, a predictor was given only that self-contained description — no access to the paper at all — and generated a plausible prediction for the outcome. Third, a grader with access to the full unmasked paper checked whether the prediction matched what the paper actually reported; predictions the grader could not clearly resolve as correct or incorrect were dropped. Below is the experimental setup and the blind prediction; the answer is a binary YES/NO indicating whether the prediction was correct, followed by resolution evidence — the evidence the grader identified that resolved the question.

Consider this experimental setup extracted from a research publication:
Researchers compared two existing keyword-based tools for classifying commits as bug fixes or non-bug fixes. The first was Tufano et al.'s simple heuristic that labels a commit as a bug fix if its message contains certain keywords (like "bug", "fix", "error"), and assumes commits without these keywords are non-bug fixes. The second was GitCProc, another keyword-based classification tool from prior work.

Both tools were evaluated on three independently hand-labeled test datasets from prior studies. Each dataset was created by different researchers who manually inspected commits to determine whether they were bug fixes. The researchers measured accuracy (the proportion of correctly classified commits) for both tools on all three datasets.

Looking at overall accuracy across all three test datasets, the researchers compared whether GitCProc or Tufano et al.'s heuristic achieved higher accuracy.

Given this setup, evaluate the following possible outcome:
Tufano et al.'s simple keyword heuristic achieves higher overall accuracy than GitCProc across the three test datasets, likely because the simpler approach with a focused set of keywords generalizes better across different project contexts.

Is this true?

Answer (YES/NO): NO